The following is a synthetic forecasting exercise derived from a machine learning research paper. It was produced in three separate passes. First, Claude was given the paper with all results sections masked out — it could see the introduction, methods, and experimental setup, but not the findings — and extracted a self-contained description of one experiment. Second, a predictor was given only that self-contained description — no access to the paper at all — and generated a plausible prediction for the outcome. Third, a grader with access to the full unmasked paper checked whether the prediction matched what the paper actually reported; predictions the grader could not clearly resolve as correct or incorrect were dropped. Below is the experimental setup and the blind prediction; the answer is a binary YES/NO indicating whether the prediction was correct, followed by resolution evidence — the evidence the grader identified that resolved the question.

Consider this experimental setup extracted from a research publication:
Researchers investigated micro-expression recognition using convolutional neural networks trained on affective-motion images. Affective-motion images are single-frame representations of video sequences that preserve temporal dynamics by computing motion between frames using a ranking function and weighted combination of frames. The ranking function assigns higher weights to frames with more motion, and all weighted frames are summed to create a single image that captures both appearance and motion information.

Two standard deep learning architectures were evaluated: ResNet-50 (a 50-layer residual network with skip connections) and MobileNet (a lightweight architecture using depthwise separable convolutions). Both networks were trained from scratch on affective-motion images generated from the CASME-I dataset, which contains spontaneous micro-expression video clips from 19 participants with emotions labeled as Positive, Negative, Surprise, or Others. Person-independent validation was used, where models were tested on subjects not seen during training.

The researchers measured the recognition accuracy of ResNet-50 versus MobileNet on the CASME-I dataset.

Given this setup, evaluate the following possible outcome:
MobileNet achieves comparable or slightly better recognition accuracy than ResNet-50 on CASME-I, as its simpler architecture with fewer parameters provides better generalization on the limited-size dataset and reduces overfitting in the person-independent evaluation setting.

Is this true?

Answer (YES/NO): NO